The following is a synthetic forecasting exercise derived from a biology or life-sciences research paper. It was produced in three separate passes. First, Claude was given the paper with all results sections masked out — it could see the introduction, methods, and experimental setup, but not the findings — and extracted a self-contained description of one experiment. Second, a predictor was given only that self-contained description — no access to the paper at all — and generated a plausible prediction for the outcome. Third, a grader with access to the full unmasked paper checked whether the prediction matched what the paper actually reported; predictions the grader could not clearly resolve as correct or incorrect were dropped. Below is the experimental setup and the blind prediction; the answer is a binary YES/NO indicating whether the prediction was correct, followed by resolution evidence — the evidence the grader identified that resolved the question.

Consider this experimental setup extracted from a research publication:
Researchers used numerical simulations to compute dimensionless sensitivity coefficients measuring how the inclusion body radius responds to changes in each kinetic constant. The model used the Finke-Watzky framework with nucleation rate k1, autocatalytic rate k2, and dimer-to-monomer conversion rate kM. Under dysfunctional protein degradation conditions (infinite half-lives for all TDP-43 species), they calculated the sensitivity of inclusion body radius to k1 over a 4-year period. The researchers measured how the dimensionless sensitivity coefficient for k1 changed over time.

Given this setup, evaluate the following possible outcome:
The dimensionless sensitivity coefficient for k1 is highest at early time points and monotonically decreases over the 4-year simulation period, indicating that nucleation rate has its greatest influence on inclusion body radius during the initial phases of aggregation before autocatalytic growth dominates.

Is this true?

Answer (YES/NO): YES